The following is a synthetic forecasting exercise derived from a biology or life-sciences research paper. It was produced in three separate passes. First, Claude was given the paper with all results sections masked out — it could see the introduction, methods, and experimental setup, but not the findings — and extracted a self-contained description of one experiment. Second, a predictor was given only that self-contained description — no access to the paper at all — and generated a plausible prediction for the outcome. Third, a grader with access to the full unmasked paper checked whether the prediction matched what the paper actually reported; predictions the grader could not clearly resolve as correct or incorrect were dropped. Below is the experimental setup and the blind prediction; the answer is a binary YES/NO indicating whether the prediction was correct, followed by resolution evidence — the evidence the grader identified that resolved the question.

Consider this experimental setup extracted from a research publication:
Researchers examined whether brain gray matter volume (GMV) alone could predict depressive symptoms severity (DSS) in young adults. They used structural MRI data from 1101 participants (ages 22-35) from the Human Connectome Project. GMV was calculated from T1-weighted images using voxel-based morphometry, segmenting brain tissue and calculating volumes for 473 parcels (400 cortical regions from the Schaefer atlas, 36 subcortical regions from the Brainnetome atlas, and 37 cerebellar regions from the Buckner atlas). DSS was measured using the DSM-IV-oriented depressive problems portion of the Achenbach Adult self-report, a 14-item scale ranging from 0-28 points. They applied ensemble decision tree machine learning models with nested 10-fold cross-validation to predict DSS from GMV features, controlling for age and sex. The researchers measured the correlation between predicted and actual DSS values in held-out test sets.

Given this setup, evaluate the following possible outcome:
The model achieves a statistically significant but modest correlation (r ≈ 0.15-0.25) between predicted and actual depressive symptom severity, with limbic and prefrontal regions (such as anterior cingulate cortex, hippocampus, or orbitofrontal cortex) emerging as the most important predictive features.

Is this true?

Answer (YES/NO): NO